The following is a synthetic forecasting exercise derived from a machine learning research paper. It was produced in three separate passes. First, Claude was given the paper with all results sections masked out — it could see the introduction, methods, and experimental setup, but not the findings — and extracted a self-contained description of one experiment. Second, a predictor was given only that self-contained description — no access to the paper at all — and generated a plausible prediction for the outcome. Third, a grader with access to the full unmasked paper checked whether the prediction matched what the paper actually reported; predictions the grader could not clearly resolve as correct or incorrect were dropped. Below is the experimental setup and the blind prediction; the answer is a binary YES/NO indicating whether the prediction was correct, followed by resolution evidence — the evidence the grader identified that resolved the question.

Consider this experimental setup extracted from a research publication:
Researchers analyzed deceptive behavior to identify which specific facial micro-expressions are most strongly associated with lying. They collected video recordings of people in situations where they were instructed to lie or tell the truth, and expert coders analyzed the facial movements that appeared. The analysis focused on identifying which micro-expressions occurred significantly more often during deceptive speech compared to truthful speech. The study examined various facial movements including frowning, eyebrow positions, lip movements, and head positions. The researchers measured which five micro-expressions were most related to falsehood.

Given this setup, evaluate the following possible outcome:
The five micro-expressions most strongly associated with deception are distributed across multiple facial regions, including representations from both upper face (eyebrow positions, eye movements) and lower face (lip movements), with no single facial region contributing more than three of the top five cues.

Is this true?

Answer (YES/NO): YES